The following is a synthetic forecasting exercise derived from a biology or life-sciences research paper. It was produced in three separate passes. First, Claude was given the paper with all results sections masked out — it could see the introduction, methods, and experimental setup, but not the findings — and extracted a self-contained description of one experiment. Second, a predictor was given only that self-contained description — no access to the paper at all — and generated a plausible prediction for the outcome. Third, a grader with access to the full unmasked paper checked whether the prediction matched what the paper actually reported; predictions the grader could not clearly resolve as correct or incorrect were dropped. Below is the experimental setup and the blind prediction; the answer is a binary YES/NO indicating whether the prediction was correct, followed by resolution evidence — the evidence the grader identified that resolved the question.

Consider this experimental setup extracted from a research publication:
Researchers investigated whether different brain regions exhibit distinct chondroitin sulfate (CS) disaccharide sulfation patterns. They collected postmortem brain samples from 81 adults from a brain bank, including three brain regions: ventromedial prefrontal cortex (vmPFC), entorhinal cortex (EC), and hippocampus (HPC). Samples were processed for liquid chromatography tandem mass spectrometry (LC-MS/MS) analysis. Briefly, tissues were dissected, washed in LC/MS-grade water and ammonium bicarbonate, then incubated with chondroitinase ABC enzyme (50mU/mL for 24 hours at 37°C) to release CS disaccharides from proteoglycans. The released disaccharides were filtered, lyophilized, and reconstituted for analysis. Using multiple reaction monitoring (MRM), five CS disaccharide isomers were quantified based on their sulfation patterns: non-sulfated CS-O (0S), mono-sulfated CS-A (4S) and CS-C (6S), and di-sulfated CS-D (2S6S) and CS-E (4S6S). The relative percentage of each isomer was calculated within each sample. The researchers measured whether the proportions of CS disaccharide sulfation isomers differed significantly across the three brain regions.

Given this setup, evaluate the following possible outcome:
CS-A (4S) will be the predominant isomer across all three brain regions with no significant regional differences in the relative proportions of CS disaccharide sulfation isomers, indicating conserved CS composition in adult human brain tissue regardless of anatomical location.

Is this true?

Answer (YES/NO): NO